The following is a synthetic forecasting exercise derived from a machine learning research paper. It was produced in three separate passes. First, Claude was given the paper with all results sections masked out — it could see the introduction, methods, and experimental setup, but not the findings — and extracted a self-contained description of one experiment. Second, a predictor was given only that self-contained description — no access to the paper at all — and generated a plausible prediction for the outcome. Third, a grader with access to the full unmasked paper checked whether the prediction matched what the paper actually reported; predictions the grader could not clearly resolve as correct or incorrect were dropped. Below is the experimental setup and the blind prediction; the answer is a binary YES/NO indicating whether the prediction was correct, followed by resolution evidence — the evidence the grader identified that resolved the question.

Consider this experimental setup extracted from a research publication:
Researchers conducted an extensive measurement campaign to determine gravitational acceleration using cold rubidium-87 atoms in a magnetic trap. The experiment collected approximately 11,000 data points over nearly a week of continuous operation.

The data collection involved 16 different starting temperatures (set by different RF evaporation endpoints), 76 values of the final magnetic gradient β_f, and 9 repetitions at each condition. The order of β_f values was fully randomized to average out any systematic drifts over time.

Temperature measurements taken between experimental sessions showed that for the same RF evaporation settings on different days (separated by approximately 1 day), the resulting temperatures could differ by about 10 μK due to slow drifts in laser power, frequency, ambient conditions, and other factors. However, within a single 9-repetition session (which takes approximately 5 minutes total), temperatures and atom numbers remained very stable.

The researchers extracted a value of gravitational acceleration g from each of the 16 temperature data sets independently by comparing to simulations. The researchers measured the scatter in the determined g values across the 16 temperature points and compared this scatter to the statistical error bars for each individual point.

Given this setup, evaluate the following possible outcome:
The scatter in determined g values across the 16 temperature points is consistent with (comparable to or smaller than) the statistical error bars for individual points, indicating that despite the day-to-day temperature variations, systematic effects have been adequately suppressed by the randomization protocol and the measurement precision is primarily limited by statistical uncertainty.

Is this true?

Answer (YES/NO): NO